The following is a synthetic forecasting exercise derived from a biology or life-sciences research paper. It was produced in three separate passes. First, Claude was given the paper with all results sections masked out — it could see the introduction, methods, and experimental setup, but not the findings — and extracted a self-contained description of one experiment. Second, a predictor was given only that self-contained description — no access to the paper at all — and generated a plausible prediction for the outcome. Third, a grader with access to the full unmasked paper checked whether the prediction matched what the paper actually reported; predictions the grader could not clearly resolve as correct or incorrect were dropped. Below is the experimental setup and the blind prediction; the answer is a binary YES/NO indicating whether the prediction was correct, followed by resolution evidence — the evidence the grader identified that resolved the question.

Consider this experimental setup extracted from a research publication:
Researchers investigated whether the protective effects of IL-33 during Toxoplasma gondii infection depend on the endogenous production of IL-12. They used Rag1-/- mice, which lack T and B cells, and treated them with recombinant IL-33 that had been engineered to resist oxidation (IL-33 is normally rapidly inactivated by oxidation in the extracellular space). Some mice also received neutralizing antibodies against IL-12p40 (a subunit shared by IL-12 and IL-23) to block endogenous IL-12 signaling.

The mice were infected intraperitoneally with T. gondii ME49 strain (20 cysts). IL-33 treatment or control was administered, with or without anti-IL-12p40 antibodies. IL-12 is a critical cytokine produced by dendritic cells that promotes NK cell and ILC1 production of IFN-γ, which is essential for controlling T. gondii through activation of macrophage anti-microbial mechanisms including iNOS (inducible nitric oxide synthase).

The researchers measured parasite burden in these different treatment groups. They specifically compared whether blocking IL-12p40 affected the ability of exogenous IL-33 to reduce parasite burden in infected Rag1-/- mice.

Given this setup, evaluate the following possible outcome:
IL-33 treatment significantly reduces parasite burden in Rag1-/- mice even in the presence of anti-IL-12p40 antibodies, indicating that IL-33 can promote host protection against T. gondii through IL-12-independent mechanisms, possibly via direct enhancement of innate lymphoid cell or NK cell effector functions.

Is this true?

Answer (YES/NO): NO